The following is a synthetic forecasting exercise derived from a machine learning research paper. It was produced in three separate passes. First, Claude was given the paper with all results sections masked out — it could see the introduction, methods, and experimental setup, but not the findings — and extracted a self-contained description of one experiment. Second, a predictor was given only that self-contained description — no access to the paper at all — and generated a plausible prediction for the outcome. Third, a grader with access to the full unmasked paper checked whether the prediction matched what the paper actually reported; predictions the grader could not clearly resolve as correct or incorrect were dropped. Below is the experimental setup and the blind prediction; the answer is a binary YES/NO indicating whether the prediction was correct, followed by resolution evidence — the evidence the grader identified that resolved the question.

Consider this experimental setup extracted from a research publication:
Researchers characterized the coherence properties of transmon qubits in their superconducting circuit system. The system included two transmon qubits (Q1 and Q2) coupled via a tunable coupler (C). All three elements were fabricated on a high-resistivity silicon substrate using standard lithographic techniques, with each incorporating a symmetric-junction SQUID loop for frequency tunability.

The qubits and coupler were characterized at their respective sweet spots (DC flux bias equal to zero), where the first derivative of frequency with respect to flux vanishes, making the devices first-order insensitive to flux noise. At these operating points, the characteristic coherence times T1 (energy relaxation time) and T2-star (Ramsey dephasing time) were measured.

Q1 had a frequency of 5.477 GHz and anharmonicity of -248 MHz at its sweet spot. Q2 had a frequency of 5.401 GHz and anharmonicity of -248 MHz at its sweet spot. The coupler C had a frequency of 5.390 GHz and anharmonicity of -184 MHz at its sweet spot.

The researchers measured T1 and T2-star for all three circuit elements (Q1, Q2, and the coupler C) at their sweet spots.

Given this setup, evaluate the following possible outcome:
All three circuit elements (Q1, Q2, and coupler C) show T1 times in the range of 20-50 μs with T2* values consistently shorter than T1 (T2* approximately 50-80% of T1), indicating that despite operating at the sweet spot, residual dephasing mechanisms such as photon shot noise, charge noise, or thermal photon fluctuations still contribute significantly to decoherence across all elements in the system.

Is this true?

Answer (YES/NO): NO